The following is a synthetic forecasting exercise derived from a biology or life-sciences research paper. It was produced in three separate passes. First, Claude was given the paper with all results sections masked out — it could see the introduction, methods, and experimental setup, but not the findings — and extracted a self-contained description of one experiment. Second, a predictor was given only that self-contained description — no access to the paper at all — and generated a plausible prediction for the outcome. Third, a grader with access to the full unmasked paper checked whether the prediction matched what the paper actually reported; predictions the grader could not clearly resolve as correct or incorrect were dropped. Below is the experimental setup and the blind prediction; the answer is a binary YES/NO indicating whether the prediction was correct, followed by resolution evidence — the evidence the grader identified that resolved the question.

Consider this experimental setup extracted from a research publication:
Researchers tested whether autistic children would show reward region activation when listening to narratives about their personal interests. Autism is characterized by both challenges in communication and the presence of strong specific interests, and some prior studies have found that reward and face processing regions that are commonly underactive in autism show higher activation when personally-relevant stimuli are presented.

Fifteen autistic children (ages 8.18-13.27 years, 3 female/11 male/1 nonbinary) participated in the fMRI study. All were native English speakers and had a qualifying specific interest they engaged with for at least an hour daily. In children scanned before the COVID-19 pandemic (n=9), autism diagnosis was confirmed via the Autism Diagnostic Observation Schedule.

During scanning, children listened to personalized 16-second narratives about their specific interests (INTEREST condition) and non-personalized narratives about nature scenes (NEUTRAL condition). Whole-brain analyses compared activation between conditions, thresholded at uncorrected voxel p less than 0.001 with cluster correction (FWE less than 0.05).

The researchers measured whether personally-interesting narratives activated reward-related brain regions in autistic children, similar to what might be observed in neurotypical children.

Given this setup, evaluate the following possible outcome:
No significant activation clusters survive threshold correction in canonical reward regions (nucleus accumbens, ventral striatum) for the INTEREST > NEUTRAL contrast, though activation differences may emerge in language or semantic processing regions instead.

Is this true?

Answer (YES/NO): NO